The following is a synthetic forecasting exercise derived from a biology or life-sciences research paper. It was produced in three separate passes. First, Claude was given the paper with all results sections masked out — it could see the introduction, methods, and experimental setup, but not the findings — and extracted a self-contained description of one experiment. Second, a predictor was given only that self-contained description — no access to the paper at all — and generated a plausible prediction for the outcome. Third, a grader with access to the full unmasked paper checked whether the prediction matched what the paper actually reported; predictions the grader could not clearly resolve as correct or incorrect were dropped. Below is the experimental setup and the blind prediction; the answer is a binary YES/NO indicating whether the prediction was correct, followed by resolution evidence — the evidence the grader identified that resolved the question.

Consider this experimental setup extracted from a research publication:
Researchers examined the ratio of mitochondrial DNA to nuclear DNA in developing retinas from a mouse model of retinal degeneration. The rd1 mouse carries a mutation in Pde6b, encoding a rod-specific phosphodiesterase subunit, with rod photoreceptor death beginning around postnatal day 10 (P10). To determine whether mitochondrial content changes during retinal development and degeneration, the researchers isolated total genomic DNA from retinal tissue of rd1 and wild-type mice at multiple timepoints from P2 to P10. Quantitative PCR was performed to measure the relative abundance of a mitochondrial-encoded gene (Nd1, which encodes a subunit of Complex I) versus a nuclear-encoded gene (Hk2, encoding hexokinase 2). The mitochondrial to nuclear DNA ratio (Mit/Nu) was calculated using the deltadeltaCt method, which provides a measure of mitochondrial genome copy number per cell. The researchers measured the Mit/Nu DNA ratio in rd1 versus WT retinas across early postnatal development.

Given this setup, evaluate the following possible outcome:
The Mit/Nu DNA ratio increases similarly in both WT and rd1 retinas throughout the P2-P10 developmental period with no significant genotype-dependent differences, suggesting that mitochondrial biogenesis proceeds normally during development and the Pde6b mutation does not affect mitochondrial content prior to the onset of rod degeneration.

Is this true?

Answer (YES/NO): NO